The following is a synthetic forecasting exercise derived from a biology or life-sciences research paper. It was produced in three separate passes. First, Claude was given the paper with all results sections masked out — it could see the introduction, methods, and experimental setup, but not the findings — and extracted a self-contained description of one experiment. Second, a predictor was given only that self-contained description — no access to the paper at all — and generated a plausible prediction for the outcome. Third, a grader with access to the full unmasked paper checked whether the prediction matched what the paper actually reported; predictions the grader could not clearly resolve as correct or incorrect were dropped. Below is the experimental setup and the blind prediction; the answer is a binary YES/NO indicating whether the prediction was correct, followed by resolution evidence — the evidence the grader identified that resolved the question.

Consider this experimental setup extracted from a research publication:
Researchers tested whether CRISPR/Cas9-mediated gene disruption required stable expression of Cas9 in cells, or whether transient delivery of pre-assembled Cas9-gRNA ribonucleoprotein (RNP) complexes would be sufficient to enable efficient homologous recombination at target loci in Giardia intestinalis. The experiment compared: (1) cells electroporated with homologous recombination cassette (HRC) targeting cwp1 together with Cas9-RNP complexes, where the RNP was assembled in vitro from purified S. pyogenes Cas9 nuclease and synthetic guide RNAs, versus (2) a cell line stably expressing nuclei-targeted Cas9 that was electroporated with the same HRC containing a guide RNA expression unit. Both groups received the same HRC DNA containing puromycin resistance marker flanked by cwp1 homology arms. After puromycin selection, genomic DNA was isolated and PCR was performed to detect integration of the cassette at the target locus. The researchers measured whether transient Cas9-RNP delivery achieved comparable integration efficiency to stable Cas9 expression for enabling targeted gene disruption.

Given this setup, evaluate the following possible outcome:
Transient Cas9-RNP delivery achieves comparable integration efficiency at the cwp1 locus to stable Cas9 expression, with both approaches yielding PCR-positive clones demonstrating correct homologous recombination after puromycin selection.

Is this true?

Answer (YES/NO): NO